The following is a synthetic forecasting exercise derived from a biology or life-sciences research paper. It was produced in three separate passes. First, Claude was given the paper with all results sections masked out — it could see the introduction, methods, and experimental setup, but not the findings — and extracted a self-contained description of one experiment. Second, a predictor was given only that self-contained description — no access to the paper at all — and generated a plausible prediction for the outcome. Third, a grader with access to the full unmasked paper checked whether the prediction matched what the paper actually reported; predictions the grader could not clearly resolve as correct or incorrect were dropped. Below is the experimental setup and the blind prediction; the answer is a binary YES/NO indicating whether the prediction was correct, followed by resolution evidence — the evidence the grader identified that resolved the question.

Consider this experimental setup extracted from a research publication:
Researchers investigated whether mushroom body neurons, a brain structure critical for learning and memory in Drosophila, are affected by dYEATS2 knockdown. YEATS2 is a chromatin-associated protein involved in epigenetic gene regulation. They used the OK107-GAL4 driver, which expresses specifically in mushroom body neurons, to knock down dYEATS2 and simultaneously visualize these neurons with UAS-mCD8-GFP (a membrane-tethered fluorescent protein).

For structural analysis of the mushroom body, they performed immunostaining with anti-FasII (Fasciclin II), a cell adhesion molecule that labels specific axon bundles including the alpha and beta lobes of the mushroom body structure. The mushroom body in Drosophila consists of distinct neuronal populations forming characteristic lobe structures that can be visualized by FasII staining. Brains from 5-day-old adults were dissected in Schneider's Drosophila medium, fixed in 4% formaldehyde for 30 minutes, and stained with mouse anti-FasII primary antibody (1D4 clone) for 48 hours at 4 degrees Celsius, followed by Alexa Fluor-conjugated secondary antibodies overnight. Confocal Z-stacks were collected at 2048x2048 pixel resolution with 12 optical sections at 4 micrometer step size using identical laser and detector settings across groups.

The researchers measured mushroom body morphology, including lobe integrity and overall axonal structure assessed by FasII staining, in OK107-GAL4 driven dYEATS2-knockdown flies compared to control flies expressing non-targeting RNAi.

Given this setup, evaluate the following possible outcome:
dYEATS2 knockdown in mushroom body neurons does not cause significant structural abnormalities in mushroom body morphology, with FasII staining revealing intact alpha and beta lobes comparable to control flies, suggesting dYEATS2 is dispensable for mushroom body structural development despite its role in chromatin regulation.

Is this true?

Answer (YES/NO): YES